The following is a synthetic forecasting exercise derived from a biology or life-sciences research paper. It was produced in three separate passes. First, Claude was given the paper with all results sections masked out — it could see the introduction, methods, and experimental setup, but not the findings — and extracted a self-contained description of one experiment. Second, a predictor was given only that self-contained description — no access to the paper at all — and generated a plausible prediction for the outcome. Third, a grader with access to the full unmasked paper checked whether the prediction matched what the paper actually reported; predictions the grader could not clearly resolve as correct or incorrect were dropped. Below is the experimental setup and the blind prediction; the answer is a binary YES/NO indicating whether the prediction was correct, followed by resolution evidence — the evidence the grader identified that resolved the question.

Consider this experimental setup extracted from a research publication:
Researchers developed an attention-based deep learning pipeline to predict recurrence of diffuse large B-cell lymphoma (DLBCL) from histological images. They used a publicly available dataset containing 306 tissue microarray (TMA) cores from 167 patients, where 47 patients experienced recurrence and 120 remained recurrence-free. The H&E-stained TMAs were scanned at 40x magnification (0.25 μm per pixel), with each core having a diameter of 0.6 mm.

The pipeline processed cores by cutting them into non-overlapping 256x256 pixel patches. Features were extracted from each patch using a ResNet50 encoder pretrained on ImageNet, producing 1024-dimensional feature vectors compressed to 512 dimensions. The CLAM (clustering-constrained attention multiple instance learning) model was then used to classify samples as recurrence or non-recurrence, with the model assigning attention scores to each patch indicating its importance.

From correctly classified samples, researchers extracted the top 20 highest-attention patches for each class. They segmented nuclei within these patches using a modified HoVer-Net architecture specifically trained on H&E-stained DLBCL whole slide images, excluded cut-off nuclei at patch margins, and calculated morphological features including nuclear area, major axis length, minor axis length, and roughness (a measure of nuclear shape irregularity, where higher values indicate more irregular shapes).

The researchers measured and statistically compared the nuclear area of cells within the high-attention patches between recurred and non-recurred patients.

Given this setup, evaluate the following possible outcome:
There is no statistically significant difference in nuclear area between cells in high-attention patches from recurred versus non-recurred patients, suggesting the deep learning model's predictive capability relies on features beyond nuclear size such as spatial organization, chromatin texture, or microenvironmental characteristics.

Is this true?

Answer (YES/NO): NO